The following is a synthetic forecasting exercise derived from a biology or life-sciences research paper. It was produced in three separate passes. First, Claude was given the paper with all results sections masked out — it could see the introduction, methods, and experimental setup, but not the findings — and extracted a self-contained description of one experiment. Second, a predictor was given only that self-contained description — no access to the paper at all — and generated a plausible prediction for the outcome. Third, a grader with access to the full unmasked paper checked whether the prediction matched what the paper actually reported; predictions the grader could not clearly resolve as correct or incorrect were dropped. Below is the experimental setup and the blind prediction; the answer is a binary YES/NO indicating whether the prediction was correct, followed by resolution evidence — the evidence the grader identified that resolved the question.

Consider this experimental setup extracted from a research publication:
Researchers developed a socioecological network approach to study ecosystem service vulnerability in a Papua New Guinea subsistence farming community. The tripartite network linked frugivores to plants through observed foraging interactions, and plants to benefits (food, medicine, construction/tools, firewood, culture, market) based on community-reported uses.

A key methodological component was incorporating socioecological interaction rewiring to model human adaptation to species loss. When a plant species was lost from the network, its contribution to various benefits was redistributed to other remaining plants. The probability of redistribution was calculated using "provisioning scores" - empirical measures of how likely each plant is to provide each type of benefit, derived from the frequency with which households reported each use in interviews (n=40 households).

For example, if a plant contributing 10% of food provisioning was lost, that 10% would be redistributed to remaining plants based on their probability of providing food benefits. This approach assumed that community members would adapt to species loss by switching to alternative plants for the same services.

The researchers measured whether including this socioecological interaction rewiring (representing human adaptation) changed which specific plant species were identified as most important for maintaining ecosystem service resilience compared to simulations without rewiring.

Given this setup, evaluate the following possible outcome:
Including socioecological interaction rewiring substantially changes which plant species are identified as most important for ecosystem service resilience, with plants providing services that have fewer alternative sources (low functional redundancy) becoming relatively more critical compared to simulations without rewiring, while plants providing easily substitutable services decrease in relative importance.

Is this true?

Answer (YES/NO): NO